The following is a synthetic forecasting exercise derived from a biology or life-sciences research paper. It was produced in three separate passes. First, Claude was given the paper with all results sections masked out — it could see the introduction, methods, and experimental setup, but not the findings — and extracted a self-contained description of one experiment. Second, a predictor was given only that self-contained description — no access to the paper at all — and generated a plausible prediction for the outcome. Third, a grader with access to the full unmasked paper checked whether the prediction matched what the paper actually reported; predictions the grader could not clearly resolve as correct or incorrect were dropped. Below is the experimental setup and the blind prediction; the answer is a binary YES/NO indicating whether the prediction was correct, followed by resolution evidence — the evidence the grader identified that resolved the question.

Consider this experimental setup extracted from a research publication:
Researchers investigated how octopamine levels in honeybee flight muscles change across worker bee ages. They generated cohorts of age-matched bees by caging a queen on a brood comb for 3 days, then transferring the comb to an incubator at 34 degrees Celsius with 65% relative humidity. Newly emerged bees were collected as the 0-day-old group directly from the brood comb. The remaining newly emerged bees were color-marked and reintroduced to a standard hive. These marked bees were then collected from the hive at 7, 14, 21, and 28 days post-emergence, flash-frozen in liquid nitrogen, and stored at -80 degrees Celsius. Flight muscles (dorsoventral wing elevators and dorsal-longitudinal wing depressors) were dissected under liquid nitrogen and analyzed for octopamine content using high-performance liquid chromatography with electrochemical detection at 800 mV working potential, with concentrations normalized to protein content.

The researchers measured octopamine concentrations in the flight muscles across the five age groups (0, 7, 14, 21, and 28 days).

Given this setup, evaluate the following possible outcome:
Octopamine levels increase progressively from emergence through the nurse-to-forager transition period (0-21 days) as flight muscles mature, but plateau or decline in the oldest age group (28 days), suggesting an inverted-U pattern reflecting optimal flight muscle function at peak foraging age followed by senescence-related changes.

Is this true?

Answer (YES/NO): NO